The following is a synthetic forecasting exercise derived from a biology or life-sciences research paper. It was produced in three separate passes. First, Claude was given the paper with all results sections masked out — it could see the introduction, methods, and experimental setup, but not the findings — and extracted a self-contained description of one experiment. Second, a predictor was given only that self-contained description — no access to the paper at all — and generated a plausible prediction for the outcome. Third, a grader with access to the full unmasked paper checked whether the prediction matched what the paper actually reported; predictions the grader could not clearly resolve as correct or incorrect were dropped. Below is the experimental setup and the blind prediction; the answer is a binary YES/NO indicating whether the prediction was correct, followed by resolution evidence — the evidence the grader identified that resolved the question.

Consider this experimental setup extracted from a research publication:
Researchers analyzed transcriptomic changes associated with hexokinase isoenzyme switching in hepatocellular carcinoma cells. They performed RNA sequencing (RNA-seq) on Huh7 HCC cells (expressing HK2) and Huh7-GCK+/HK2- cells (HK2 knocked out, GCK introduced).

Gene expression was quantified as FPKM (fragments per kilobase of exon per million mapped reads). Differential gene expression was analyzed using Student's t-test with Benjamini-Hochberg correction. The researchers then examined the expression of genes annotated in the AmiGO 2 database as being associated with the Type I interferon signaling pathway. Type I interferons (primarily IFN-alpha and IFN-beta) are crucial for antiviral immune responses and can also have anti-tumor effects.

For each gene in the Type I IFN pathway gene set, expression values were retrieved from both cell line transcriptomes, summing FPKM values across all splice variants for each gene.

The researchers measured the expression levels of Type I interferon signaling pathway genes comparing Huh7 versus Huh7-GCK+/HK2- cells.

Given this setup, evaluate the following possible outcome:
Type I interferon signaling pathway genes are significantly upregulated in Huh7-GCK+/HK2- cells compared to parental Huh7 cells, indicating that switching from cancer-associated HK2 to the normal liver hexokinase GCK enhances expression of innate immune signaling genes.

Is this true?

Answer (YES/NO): YES